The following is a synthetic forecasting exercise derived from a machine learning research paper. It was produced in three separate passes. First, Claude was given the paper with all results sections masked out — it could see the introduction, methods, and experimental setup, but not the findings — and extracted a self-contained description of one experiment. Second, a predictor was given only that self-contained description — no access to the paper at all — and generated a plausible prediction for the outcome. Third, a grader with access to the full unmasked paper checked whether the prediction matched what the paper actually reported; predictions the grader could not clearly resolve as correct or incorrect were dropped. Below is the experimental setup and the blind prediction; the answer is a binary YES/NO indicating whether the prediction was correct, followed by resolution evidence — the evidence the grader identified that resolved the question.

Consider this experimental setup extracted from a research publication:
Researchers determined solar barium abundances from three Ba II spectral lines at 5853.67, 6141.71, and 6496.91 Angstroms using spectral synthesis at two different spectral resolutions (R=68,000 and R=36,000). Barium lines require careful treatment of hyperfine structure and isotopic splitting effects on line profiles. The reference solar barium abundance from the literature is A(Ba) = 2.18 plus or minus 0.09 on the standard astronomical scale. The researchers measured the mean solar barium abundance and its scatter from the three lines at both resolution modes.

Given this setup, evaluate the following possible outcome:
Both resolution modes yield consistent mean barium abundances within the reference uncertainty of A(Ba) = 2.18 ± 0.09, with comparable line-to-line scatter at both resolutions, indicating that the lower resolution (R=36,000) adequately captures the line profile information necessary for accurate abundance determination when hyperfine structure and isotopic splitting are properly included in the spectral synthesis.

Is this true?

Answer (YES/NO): YES